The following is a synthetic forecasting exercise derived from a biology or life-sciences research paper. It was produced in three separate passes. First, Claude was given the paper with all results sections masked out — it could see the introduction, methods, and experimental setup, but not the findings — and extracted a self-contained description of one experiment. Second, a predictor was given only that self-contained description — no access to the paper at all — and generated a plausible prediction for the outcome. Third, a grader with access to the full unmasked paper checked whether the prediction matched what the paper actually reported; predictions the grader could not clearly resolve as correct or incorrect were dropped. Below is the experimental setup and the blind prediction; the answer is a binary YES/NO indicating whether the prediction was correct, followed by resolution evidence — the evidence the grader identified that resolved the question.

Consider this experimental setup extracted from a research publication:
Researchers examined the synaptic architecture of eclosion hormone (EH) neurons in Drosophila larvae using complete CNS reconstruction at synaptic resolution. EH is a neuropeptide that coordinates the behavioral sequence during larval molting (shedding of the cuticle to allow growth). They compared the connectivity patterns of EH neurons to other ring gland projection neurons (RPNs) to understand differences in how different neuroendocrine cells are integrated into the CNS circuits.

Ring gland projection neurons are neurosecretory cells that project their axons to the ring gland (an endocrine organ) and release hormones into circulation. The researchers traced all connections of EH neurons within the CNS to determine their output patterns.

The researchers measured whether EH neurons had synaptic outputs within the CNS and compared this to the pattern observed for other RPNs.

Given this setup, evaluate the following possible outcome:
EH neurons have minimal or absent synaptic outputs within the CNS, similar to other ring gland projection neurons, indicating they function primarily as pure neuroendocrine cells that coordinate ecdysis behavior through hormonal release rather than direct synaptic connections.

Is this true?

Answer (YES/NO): NO